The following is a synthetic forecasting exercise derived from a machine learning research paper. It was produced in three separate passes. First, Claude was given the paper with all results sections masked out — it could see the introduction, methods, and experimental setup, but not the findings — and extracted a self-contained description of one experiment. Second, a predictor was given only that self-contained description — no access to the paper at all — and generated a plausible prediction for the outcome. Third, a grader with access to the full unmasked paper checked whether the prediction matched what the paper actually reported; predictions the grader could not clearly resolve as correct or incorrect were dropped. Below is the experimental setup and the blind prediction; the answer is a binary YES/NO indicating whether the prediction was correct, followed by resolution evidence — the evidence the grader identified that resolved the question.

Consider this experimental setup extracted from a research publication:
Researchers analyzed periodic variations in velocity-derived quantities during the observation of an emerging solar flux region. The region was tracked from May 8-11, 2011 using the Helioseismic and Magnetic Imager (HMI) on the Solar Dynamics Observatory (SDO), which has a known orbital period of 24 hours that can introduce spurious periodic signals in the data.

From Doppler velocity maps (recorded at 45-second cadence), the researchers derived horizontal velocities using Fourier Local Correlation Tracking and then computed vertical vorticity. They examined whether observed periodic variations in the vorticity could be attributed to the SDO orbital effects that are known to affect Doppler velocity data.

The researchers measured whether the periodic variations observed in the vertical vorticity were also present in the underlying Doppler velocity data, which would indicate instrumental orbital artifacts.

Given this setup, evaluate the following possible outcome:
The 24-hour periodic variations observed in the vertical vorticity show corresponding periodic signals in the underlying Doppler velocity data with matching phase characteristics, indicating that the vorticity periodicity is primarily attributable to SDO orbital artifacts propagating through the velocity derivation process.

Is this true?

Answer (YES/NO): NO